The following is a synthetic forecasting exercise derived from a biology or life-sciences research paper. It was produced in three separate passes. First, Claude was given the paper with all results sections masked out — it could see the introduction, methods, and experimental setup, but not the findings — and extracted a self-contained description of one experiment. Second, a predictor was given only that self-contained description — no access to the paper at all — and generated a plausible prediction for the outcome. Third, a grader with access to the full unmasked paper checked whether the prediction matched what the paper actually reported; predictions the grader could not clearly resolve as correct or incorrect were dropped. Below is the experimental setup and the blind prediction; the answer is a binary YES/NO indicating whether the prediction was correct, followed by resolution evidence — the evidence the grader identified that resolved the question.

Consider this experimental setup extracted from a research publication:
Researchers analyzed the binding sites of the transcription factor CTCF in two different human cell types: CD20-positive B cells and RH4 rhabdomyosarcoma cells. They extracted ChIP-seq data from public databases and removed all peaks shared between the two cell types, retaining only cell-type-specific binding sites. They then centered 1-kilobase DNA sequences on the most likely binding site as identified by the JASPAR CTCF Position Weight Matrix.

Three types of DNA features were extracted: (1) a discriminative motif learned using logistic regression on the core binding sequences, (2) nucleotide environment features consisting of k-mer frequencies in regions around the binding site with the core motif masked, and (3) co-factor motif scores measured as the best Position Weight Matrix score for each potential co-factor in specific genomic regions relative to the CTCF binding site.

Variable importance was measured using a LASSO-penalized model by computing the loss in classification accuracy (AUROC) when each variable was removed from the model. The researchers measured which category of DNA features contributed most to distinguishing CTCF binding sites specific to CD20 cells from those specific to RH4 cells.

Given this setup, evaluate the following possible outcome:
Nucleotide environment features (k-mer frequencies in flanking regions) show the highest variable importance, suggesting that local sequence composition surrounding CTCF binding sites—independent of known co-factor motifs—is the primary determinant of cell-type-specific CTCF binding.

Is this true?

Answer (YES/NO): YES